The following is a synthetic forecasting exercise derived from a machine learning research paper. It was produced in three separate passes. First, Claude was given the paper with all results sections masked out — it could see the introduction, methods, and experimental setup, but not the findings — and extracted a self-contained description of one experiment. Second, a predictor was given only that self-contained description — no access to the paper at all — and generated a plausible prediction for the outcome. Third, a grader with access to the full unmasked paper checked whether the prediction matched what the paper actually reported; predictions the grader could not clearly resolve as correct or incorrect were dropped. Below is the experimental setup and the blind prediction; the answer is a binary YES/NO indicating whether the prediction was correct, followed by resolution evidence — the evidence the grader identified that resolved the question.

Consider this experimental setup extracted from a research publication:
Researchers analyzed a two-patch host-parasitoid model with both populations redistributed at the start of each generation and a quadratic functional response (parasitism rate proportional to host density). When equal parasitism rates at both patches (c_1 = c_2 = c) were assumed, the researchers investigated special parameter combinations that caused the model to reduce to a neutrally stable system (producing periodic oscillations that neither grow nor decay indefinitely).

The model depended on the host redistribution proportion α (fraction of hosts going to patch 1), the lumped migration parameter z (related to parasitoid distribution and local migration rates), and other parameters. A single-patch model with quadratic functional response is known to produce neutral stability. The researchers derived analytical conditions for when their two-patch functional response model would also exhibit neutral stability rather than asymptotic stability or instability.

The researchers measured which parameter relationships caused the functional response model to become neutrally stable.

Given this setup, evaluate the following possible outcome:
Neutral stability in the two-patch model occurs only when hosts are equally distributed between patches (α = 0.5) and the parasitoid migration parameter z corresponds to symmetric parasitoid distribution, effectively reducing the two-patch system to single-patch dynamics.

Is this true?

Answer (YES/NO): NO